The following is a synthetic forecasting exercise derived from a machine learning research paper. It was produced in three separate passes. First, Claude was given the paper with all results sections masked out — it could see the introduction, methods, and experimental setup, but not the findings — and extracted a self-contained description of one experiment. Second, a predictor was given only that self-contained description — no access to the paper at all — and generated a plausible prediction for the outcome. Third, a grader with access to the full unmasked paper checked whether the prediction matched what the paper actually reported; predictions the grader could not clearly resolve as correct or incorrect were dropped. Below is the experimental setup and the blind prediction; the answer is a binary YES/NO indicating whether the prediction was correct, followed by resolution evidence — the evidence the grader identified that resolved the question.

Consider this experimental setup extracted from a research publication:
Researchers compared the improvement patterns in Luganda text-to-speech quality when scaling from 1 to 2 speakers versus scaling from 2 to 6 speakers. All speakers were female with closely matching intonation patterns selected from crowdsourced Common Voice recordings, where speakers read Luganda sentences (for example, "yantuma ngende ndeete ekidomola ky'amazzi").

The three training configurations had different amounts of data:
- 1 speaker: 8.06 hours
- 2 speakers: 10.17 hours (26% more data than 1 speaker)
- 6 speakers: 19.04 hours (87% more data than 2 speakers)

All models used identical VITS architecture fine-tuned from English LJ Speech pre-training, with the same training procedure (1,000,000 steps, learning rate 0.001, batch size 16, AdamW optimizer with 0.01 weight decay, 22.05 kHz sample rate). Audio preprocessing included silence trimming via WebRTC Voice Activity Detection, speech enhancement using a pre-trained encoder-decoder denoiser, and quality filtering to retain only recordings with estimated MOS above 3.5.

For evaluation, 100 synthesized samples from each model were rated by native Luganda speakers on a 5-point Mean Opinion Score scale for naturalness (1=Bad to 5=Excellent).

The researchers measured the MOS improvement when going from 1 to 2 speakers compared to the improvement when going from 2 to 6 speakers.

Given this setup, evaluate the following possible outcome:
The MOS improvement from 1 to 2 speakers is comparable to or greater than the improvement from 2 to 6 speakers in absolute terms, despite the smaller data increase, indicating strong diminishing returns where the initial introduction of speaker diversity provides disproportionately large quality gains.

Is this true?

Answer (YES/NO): NO